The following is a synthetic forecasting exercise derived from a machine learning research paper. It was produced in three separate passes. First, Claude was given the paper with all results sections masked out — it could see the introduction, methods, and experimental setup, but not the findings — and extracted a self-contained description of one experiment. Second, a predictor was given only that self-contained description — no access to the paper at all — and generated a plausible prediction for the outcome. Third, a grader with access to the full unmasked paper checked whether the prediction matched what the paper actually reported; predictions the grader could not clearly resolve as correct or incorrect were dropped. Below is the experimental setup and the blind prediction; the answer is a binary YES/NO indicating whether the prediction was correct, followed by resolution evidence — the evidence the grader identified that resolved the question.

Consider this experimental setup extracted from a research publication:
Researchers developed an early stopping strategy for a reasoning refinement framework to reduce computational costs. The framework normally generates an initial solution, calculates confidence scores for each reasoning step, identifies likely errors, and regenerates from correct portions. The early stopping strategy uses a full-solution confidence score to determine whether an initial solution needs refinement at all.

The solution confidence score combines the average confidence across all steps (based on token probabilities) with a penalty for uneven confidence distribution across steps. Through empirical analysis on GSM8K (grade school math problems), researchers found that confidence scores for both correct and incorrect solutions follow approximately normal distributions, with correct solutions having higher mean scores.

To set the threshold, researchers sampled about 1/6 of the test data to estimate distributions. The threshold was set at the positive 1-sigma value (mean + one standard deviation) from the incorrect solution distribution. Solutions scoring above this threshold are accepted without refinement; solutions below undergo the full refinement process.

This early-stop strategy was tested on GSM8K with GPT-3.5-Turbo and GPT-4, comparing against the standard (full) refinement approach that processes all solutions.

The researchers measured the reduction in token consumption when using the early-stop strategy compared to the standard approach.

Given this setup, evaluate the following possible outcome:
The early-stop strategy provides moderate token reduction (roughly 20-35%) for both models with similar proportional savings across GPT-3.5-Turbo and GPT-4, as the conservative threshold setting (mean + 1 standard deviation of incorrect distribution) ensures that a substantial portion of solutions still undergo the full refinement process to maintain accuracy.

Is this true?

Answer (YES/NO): NO